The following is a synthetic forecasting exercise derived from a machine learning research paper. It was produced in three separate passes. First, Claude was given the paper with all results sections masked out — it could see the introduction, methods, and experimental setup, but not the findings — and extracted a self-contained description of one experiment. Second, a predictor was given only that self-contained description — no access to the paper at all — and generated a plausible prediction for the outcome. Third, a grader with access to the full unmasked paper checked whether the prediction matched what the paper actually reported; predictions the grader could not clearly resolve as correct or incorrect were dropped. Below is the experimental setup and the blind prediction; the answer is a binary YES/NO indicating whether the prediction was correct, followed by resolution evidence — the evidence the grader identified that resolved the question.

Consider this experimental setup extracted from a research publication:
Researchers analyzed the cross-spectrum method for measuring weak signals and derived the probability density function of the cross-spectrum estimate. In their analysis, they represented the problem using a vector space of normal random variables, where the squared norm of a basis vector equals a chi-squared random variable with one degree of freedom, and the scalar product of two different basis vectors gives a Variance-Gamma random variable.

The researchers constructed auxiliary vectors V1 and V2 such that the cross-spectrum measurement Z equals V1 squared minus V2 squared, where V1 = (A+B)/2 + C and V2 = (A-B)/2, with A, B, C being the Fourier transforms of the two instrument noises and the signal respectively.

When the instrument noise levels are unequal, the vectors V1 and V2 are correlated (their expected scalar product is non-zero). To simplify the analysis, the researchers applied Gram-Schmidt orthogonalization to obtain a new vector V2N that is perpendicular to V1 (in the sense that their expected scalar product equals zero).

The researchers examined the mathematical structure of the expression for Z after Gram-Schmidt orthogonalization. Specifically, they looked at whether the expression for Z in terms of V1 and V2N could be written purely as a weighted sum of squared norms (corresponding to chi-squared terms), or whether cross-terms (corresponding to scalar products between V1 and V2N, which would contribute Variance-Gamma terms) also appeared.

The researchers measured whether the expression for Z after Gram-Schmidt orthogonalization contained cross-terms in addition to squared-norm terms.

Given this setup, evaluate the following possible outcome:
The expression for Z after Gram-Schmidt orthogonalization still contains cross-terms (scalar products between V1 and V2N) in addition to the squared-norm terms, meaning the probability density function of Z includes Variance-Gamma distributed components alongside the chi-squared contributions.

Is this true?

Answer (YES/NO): YES